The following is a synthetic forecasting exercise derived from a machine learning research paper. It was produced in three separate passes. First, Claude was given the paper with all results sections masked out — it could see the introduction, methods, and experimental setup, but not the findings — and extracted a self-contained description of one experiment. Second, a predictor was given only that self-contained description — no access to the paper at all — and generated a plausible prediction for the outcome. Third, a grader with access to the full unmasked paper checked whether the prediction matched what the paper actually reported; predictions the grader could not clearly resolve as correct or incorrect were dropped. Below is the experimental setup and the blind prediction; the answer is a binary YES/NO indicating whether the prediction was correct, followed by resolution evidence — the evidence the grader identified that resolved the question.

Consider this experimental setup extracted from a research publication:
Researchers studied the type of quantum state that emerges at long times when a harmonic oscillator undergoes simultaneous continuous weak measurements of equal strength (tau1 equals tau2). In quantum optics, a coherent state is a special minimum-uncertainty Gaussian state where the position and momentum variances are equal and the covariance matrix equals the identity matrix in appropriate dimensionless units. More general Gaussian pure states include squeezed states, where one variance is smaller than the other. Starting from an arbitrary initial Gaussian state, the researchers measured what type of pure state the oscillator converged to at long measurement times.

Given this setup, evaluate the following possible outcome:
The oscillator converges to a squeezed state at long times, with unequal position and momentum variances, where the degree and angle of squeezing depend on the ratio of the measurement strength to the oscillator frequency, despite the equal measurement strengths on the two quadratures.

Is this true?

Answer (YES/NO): NO